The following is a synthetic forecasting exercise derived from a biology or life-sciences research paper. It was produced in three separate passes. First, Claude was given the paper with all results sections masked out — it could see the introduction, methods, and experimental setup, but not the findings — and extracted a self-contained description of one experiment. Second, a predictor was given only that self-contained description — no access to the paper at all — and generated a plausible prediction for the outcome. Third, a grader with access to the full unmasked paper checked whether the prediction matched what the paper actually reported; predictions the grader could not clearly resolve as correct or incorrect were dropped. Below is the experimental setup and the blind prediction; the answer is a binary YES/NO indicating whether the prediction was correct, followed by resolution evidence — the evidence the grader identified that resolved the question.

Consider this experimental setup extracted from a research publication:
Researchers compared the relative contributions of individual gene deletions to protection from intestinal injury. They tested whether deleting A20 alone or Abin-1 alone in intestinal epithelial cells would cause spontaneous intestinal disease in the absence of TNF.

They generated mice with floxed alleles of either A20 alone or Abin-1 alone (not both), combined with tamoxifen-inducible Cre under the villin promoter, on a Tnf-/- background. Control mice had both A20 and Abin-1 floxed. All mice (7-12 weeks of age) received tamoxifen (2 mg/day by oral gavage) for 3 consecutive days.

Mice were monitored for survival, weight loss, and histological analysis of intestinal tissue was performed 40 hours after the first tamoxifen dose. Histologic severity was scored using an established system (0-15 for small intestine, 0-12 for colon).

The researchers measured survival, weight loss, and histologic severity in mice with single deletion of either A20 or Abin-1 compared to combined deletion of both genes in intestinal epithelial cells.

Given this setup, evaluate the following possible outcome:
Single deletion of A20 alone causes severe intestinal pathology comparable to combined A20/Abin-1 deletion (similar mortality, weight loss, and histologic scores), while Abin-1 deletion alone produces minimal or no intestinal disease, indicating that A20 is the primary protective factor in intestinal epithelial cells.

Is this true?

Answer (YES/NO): NO